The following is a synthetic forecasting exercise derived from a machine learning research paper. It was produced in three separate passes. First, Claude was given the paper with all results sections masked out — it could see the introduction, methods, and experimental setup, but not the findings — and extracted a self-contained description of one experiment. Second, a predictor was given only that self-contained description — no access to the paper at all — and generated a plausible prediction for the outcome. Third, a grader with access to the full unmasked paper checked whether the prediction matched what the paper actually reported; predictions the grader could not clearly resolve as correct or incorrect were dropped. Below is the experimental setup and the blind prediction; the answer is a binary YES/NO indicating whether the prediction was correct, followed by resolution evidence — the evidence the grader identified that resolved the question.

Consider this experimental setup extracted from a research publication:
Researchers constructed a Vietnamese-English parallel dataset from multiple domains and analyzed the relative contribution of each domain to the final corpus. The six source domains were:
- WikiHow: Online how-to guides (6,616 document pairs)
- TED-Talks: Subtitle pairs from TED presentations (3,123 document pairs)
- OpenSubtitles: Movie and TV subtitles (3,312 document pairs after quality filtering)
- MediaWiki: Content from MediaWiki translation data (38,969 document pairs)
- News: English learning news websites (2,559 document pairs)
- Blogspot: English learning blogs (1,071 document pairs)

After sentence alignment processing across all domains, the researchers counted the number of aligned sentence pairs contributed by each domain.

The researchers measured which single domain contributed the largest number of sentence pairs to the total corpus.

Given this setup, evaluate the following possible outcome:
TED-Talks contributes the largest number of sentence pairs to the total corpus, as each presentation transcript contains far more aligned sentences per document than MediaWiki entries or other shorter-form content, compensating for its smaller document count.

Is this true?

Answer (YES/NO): NO